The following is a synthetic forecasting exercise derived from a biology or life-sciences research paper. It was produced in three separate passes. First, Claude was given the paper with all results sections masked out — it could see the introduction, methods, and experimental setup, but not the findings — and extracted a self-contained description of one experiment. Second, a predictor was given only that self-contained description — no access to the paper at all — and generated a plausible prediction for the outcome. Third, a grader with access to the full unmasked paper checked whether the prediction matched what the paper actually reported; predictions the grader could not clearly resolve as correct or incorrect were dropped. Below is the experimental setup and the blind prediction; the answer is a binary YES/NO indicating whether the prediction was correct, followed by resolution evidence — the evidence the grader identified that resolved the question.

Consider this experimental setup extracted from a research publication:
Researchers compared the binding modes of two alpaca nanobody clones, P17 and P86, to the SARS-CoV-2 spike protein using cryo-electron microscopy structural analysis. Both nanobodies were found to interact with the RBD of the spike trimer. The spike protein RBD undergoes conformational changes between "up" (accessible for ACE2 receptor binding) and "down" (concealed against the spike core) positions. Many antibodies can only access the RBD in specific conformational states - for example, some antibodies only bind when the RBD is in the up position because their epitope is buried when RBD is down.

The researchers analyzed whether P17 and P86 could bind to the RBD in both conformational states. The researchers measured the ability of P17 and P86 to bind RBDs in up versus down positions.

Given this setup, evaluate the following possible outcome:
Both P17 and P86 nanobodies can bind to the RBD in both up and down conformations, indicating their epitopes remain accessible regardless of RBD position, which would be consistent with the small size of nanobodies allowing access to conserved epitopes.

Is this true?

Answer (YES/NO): YES